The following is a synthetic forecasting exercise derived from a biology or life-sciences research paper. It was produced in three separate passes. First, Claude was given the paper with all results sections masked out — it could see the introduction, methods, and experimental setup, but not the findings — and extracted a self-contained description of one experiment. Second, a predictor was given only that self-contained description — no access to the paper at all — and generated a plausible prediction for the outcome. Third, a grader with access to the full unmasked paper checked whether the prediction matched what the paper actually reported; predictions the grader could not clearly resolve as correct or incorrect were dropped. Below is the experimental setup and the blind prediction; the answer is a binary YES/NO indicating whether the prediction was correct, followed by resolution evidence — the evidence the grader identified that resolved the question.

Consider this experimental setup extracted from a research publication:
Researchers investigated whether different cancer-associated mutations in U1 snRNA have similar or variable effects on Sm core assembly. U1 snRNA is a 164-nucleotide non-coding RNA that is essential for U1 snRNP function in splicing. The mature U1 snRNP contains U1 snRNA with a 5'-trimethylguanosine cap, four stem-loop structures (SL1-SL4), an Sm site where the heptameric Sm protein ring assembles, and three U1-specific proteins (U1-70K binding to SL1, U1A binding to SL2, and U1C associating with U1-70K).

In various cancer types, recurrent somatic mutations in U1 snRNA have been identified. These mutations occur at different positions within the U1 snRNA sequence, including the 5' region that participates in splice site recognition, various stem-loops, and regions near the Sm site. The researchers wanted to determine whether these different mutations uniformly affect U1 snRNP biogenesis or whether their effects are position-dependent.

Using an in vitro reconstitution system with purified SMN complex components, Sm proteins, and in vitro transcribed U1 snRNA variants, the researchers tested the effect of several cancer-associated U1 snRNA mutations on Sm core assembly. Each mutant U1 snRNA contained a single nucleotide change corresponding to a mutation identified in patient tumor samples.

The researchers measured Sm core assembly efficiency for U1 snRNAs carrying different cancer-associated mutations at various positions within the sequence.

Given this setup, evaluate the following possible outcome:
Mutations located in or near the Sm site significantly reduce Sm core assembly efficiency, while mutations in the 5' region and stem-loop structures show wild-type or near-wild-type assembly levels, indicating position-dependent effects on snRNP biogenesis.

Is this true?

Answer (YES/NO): NO